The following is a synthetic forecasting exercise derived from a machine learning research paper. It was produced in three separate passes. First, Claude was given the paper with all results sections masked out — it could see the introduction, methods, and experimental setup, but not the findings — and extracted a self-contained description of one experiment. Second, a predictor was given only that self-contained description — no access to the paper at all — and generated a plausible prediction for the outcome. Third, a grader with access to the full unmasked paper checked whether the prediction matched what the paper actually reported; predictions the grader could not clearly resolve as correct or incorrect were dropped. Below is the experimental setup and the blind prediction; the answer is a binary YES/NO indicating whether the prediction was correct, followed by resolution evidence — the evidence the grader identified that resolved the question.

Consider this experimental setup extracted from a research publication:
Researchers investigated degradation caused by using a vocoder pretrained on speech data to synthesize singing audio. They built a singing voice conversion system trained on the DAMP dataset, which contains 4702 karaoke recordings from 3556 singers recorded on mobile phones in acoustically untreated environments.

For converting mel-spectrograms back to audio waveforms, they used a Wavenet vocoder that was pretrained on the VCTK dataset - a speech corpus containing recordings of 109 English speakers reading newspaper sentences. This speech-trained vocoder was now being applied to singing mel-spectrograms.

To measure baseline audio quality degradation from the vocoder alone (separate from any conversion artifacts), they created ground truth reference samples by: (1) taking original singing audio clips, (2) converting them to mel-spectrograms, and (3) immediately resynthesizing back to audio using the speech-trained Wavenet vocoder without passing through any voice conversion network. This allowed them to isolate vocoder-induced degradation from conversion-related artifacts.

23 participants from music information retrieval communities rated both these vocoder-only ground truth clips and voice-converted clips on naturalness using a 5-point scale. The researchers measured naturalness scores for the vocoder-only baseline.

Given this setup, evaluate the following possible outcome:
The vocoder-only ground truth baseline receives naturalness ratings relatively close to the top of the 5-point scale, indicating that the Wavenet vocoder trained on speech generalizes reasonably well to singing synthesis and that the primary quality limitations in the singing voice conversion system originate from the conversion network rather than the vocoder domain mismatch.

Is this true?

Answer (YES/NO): NO